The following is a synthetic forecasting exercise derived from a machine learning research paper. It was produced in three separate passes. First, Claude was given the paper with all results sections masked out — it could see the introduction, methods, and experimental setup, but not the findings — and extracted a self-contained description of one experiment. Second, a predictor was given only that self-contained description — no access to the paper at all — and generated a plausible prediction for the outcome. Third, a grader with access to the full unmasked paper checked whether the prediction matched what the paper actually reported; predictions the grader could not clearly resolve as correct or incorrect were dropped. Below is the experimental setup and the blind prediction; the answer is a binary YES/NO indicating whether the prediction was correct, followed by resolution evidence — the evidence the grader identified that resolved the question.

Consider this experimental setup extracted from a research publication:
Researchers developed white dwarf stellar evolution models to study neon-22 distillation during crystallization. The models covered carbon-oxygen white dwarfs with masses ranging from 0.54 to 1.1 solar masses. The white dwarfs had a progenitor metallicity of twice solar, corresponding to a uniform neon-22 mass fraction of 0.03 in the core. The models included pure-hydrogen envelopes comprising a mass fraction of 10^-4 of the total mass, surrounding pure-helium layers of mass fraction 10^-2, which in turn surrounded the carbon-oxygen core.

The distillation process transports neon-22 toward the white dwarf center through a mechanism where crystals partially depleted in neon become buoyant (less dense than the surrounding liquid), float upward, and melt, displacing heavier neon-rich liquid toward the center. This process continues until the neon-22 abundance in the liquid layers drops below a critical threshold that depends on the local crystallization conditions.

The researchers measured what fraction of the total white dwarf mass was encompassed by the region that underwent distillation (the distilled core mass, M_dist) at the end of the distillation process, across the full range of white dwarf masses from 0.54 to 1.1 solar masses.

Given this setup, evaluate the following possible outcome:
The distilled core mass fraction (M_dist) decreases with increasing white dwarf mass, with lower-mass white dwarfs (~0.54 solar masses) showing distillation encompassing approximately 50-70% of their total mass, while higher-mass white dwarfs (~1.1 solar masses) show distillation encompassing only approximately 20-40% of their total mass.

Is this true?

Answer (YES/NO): NO